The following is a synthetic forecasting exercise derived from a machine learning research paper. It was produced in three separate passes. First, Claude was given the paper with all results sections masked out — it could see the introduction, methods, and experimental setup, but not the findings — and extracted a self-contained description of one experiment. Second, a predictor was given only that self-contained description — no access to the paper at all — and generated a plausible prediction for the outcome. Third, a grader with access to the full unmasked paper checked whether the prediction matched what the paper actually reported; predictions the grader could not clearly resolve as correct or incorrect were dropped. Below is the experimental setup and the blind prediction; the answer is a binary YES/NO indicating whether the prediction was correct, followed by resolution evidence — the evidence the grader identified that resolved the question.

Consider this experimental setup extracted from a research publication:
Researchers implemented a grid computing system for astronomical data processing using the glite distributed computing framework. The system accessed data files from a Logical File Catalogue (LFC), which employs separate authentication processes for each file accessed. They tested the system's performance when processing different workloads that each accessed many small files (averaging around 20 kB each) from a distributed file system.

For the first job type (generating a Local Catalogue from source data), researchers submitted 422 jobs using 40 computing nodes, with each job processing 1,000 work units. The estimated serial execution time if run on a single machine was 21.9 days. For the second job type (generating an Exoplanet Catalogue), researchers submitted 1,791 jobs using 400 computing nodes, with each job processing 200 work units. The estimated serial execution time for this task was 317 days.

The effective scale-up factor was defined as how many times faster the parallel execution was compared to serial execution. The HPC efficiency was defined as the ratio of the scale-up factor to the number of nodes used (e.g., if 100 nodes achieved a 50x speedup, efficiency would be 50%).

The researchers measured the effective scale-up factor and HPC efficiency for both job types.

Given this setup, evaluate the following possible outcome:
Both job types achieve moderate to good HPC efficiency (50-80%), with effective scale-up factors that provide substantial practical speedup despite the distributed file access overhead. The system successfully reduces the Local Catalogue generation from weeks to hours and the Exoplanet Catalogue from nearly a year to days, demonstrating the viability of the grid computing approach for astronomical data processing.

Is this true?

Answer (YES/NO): NO